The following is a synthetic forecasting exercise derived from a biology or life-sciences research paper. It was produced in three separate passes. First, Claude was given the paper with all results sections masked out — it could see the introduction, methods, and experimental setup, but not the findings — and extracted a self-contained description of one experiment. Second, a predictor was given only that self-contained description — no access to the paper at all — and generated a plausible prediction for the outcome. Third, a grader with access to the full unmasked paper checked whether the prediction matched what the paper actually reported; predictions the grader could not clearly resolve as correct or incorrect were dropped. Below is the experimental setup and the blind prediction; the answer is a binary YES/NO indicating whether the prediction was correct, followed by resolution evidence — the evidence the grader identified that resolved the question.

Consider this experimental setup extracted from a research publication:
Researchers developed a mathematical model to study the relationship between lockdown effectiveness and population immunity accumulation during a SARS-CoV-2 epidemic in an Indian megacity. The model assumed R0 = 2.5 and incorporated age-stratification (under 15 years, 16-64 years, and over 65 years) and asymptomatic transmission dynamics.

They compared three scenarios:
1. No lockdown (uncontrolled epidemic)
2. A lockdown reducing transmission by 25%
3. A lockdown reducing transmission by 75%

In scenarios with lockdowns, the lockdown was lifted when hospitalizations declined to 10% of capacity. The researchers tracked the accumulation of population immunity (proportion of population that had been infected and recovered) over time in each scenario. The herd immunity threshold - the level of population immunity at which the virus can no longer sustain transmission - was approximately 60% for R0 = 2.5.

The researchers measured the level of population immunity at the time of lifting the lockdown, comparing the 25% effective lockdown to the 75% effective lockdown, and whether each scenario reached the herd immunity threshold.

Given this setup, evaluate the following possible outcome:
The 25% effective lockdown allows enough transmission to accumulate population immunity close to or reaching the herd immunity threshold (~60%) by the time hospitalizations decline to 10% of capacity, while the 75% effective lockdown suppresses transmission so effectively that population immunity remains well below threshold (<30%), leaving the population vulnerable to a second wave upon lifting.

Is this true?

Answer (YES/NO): YES